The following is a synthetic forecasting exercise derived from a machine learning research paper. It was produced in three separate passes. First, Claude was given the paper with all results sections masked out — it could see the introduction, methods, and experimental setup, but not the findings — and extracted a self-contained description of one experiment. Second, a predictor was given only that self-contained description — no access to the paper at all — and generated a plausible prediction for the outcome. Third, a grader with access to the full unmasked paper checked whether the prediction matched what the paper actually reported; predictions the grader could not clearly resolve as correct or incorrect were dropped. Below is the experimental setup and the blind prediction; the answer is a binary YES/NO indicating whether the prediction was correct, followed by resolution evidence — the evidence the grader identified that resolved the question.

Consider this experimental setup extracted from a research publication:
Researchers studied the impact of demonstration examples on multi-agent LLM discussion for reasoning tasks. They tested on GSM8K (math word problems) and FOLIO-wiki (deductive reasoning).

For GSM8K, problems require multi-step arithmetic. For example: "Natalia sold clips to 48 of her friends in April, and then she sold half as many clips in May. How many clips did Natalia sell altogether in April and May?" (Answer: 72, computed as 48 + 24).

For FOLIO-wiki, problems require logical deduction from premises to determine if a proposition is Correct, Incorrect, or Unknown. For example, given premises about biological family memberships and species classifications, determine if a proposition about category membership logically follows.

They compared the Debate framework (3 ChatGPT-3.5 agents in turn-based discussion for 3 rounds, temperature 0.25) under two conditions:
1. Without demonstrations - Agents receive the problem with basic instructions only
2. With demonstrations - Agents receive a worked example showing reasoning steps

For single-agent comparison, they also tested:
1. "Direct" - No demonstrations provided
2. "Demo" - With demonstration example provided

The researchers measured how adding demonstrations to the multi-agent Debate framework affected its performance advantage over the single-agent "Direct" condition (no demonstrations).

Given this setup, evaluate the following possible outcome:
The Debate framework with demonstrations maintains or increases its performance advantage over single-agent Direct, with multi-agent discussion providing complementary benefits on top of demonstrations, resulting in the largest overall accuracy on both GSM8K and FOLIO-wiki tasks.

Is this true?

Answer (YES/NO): NO